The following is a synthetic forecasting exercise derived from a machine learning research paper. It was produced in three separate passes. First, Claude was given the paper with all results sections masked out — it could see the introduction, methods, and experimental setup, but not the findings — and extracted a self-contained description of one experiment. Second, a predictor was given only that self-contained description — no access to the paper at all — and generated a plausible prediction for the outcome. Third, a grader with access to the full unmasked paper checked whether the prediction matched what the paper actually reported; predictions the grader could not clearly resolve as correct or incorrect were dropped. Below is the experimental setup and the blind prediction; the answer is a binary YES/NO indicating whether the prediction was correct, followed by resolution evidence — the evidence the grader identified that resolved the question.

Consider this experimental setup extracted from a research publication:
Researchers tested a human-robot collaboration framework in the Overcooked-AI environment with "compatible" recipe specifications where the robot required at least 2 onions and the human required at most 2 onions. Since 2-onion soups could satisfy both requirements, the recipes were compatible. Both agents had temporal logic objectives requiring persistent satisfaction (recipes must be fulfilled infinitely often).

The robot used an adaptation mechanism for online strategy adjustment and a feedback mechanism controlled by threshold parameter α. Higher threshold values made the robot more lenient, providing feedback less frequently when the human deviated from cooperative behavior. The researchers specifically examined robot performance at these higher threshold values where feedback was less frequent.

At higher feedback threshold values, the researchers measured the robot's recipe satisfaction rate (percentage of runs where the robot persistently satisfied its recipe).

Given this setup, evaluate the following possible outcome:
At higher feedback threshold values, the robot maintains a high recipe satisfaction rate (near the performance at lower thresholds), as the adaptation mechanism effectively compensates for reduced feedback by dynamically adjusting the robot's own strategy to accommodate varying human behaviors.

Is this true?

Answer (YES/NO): NO